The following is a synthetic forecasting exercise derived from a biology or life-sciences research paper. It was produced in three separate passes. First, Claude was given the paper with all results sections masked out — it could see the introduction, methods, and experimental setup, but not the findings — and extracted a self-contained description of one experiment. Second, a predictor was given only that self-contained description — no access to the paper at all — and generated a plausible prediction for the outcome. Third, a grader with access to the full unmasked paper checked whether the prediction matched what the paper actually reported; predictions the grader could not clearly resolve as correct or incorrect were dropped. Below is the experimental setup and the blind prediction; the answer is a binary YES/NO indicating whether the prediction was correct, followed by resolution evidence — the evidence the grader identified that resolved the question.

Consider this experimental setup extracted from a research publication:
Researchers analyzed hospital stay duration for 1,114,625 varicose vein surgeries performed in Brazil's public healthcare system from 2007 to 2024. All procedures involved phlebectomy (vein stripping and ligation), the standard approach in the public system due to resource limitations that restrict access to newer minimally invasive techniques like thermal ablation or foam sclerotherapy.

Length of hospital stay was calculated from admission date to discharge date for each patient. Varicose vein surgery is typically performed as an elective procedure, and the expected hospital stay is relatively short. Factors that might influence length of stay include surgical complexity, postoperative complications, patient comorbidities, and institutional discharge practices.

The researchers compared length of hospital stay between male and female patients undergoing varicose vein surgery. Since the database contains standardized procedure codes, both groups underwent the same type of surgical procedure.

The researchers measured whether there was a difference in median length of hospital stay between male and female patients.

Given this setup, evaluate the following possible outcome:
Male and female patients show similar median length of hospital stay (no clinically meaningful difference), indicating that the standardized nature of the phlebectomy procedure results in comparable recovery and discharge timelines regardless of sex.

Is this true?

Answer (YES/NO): YES